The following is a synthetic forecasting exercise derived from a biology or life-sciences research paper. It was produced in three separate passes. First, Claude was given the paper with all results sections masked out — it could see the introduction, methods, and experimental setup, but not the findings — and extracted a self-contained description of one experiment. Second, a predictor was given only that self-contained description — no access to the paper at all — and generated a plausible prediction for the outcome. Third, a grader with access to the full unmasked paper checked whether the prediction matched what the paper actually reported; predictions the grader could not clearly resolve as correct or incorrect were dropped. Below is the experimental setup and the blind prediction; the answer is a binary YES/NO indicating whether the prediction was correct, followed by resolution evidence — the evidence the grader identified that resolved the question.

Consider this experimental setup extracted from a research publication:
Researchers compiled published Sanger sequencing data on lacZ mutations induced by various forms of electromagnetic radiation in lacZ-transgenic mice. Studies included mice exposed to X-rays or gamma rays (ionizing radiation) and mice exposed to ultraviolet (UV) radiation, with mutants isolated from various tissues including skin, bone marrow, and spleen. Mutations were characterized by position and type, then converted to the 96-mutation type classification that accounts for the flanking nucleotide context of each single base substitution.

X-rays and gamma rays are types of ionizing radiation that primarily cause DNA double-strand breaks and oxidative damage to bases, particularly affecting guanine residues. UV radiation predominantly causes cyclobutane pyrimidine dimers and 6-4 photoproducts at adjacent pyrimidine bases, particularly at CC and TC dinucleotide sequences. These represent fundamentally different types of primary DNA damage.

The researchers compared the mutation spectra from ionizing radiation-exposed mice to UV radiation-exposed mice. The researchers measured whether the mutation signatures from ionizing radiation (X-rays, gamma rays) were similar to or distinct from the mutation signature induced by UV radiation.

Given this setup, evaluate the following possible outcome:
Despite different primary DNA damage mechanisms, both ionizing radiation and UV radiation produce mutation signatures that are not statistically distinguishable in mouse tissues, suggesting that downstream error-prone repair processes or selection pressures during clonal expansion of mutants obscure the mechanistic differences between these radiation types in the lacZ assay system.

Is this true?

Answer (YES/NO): NO